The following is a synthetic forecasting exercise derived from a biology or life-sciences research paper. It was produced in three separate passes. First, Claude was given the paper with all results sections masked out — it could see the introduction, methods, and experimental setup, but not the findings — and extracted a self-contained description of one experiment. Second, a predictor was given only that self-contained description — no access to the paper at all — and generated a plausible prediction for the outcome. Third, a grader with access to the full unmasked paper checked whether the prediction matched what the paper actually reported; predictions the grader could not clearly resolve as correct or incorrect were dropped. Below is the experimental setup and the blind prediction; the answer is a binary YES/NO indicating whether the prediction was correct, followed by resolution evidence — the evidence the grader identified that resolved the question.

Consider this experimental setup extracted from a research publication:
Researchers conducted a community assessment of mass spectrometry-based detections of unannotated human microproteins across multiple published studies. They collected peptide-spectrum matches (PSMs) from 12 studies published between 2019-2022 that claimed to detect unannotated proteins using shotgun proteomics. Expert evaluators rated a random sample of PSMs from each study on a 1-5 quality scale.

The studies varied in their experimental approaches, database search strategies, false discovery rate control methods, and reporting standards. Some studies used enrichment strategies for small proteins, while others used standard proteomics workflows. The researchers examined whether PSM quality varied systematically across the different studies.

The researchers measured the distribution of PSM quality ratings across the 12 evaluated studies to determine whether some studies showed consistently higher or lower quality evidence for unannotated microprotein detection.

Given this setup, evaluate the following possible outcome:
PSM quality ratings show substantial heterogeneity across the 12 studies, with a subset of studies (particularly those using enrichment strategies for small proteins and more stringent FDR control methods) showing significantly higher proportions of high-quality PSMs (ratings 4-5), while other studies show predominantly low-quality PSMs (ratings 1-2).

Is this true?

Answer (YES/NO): NO